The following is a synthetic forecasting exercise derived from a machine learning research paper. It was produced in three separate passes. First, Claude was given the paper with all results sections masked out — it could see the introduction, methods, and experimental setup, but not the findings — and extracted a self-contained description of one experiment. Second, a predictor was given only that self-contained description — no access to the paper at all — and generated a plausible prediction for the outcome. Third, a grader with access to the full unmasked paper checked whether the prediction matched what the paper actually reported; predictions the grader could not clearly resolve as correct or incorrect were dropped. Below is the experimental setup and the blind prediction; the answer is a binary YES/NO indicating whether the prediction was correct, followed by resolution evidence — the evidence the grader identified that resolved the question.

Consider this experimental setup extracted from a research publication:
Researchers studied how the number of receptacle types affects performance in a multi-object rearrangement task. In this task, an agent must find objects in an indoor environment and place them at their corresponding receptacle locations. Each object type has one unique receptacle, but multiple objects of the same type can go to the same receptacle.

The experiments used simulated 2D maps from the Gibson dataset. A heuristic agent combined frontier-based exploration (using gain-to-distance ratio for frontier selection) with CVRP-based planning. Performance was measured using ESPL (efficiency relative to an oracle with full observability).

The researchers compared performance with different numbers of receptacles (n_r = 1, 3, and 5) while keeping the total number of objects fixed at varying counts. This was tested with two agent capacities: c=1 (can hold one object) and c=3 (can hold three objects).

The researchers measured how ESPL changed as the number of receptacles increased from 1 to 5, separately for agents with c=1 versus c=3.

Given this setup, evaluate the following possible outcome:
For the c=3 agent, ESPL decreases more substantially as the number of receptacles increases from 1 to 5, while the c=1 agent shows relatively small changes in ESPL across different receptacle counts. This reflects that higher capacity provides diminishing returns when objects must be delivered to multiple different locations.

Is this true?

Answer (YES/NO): NO